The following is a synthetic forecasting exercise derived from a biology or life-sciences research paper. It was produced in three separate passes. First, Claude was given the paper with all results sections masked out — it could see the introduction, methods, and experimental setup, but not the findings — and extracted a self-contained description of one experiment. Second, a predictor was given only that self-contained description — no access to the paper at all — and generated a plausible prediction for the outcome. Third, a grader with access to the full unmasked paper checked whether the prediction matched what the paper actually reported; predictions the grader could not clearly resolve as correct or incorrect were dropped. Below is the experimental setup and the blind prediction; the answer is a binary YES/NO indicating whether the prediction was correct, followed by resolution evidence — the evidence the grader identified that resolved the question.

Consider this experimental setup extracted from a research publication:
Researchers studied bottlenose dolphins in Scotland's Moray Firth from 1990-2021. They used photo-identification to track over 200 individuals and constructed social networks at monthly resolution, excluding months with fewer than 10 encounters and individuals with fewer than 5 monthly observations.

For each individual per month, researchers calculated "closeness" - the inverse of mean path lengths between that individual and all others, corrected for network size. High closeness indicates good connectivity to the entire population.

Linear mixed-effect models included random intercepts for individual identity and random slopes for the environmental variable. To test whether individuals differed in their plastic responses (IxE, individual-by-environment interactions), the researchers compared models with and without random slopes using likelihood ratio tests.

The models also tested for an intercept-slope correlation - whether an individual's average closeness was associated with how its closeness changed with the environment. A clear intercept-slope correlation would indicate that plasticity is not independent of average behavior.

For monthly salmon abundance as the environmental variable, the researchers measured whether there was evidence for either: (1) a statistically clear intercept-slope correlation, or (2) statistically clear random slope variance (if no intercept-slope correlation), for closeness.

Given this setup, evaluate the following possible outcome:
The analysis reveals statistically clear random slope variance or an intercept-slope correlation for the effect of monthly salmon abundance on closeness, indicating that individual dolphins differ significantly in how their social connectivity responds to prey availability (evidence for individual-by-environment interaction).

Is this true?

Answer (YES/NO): NO